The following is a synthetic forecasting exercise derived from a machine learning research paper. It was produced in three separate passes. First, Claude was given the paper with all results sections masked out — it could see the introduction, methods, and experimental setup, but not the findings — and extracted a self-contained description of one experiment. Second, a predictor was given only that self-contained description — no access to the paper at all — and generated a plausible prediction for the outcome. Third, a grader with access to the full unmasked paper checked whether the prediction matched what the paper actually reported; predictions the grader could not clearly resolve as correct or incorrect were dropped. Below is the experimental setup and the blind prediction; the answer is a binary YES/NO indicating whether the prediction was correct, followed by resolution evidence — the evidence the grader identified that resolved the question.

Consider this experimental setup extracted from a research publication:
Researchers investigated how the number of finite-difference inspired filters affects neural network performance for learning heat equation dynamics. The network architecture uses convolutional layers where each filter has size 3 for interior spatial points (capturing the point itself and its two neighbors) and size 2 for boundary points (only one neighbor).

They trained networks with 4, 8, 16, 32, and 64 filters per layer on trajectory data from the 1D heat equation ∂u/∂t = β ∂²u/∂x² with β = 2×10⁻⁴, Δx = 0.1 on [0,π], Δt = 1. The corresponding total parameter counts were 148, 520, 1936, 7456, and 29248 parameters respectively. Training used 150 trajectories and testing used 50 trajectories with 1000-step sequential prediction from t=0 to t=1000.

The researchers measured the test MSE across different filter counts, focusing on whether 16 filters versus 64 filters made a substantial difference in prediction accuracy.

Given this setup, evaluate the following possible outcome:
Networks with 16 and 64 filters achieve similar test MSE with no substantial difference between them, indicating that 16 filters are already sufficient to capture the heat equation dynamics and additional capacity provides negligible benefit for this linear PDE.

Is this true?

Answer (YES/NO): YES